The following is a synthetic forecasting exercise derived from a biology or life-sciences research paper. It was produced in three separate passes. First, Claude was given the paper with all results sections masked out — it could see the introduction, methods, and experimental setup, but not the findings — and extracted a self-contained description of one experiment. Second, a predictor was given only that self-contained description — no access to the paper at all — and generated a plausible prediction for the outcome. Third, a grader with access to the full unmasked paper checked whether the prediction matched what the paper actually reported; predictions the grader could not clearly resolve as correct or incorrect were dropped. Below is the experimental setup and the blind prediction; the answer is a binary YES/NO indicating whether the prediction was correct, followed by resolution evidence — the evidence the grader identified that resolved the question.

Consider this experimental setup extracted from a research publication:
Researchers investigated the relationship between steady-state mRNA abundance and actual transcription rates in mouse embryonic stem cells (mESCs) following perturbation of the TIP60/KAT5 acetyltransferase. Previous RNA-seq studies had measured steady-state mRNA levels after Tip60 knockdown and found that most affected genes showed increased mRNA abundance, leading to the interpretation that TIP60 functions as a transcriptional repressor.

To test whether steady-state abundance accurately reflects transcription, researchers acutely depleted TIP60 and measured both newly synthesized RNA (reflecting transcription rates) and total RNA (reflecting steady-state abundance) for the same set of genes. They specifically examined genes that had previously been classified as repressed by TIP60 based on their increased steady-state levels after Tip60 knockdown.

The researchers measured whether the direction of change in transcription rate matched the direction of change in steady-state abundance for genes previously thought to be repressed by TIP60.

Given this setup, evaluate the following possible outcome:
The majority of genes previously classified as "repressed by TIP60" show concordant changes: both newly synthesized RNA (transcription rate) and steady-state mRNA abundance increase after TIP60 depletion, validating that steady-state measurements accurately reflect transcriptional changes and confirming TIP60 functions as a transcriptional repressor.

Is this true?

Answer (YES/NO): NO